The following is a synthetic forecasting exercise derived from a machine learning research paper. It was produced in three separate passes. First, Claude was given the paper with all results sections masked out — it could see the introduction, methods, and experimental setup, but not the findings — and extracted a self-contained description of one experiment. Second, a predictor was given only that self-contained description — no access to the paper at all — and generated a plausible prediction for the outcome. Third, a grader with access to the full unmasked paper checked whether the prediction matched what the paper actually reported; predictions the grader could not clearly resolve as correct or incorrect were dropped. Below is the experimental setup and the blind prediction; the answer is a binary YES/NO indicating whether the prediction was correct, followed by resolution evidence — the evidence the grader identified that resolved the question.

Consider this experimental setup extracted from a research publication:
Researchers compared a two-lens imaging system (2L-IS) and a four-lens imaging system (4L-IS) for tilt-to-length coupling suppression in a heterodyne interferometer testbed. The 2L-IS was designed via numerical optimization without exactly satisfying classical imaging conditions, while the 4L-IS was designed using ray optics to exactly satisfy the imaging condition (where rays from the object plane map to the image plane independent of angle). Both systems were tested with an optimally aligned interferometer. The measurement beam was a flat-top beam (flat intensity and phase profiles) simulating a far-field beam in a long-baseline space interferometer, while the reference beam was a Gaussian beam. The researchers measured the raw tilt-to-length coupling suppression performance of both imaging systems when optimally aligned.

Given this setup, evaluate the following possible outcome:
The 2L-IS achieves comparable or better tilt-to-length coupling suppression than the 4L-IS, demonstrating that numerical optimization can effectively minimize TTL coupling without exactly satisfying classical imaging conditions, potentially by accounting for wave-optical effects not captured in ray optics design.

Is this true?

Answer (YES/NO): YES